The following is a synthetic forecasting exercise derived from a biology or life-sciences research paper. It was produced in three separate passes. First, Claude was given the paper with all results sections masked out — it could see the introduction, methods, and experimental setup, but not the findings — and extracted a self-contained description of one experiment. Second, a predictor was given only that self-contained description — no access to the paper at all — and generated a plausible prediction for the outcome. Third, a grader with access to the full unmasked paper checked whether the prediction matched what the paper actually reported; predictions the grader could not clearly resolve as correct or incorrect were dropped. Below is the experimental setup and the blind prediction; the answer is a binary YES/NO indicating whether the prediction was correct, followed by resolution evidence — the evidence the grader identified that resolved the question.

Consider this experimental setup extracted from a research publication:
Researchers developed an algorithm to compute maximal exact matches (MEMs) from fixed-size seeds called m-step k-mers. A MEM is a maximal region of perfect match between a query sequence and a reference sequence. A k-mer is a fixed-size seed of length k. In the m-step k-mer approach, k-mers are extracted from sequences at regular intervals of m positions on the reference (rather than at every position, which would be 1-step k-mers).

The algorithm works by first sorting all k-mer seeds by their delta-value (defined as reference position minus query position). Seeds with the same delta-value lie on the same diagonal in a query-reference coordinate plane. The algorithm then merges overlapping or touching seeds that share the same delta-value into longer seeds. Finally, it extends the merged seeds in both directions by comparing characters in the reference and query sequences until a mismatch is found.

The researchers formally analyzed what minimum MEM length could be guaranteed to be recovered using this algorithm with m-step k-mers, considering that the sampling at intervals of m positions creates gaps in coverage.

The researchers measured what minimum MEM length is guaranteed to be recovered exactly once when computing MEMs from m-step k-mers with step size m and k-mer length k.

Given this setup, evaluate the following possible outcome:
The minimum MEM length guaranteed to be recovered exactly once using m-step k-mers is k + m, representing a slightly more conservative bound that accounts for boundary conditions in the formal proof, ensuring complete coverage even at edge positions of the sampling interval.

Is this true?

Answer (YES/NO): YES